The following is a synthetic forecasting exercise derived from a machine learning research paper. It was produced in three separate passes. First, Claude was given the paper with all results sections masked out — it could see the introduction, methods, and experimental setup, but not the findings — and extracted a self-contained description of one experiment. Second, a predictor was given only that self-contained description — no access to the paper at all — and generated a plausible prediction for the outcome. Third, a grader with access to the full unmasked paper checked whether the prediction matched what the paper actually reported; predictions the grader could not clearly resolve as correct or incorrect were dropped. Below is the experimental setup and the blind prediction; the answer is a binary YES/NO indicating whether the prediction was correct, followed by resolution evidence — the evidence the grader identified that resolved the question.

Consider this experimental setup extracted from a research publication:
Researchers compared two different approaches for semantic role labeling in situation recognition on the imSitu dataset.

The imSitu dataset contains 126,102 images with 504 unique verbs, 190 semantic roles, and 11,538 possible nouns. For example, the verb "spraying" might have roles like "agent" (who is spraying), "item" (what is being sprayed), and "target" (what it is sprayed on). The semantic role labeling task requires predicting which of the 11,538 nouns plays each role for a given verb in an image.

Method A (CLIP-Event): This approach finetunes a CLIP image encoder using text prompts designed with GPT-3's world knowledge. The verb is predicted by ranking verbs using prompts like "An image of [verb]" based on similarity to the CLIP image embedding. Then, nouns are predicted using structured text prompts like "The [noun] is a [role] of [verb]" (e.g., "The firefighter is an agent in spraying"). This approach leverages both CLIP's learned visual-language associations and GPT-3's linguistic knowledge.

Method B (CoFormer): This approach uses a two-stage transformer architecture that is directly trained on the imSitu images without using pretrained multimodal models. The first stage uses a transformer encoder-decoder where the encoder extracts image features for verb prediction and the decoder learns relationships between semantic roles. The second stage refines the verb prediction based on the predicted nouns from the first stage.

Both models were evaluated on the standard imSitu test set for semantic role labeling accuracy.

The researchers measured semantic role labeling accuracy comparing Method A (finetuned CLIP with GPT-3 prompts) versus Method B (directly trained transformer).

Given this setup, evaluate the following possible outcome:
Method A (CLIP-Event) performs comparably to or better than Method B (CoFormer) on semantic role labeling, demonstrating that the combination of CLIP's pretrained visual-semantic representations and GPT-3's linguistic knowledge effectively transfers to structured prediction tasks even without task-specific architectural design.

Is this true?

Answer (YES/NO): NO